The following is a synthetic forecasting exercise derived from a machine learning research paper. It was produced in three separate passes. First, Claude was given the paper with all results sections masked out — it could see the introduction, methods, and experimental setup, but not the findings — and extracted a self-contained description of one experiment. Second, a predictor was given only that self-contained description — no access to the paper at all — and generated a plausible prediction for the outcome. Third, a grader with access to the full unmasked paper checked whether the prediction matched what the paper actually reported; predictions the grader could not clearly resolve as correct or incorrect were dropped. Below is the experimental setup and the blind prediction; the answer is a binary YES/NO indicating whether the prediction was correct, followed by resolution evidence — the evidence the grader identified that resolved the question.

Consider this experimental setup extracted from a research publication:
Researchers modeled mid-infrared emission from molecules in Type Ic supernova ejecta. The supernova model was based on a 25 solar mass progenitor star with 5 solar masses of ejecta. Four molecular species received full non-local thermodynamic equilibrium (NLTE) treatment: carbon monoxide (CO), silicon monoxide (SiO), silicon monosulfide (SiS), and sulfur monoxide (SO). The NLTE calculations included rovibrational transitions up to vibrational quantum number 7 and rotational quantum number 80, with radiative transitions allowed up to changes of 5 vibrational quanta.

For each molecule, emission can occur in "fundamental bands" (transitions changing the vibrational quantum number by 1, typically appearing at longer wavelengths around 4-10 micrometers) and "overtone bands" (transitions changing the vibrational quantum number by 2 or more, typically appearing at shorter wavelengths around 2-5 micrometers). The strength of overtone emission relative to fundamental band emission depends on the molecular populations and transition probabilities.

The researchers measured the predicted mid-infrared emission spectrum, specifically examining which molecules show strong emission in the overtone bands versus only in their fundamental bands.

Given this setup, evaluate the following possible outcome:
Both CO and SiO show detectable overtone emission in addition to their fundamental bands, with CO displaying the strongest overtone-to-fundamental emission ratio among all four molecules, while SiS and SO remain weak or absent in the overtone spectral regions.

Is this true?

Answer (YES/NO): NO